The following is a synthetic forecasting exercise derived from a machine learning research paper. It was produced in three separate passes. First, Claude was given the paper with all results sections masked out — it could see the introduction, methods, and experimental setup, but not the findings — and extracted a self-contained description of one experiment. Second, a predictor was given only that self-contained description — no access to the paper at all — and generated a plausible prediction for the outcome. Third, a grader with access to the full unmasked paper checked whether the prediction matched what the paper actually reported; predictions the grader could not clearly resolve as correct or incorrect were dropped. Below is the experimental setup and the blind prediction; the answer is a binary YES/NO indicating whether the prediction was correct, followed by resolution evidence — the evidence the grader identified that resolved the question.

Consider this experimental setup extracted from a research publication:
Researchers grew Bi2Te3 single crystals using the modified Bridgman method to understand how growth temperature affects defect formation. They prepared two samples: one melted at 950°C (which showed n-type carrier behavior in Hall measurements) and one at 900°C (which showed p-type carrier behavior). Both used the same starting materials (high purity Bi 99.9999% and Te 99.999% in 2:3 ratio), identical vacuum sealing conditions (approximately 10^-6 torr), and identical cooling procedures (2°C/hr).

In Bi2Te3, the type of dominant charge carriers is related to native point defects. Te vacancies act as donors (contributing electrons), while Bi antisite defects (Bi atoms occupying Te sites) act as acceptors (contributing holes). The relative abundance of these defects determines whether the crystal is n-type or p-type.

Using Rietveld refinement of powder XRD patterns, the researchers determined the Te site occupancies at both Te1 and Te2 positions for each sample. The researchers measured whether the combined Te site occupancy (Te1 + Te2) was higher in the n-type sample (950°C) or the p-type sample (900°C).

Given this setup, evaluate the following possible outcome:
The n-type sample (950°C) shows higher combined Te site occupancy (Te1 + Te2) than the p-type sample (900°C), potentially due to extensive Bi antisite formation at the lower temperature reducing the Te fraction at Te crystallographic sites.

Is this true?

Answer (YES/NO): NO